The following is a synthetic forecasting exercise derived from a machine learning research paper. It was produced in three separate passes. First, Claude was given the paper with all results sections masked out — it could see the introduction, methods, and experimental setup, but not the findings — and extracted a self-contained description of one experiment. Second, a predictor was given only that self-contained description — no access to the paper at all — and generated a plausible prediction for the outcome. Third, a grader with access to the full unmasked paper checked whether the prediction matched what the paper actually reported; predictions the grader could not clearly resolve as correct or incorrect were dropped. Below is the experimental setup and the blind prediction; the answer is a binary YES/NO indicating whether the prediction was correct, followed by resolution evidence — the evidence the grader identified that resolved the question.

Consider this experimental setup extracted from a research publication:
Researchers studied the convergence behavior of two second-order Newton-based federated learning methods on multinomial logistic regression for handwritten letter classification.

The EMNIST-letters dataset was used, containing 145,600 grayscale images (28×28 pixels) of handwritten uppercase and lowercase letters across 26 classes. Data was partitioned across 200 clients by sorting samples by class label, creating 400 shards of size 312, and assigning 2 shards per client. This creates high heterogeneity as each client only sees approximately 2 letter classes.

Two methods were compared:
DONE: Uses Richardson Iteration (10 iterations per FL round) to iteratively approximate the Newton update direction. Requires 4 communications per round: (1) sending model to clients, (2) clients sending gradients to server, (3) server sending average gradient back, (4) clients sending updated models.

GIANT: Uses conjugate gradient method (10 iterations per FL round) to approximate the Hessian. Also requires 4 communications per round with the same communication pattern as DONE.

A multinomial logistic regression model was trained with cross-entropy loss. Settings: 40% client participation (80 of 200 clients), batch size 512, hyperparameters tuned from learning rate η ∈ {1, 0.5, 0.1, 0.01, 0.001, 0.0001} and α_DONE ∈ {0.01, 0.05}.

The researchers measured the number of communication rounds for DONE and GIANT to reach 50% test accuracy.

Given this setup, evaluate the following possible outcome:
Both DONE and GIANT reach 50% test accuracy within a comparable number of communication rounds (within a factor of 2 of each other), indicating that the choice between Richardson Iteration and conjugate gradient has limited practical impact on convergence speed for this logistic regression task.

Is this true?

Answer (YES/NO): YES